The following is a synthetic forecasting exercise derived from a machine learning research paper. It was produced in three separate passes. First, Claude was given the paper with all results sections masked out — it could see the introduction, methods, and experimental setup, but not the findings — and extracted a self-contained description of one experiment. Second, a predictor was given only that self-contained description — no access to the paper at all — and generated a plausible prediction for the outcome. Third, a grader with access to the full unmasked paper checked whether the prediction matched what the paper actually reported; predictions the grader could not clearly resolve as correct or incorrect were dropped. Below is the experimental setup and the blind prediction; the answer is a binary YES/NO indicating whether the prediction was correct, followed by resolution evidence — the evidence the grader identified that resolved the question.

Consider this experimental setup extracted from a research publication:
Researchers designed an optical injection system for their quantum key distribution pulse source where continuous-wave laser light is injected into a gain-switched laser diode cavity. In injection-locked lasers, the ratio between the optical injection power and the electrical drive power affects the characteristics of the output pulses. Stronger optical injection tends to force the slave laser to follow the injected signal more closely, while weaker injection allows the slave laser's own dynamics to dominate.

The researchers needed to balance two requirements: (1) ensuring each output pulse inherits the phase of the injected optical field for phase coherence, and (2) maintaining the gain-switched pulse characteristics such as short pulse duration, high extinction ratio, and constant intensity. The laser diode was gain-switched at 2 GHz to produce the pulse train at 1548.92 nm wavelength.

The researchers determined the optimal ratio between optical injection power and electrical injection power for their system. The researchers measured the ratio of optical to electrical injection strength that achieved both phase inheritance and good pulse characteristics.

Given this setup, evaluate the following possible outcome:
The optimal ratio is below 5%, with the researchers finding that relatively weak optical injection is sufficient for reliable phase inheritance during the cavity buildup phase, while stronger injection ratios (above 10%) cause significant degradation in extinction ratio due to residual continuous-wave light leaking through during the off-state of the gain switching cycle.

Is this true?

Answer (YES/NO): YES